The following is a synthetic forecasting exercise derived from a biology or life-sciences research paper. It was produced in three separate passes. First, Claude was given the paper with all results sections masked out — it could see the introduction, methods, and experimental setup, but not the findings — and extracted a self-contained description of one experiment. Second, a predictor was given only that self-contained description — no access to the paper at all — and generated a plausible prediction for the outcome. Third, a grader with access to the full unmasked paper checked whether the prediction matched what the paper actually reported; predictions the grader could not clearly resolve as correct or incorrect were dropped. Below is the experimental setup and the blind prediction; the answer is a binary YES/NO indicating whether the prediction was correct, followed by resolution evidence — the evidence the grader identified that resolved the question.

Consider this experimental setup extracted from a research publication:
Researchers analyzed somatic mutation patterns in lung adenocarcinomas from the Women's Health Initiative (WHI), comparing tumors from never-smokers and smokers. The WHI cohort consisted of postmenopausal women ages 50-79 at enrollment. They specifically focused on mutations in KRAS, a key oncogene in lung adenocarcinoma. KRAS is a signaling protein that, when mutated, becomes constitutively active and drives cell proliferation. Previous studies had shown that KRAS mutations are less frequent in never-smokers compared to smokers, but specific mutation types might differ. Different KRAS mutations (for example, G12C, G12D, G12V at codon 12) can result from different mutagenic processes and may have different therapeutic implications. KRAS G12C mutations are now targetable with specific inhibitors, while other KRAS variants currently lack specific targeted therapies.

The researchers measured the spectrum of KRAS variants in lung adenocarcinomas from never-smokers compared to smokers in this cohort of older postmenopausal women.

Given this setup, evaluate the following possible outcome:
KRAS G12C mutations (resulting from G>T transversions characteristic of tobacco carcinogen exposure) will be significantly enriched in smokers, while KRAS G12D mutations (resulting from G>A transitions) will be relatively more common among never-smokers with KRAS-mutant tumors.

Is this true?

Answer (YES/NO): YES